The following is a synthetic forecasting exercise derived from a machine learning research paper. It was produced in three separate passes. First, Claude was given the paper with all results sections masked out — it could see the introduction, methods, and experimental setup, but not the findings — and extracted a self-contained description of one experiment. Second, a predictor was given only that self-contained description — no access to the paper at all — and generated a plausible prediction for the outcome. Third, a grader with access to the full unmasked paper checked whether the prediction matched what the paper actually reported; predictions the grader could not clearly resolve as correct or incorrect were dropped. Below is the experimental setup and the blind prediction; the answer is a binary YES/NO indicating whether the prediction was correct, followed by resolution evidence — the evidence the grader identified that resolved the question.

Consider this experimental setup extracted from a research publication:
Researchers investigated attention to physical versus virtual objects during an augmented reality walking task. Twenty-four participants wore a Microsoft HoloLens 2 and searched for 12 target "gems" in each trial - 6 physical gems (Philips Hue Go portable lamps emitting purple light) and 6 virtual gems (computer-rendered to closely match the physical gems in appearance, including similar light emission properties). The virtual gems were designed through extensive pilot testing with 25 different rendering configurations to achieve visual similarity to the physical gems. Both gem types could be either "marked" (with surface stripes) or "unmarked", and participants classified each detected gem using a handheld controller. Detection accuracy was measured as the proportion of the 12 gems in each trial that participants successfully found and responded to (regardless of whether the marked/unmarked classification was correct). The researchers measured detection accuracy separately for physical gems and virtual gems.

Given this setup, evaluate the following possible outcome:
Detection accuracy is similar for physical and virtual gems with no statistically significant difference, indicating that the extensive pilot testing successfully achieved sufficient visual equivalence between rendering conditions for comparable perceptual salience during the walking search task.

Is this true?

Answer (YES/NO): NO